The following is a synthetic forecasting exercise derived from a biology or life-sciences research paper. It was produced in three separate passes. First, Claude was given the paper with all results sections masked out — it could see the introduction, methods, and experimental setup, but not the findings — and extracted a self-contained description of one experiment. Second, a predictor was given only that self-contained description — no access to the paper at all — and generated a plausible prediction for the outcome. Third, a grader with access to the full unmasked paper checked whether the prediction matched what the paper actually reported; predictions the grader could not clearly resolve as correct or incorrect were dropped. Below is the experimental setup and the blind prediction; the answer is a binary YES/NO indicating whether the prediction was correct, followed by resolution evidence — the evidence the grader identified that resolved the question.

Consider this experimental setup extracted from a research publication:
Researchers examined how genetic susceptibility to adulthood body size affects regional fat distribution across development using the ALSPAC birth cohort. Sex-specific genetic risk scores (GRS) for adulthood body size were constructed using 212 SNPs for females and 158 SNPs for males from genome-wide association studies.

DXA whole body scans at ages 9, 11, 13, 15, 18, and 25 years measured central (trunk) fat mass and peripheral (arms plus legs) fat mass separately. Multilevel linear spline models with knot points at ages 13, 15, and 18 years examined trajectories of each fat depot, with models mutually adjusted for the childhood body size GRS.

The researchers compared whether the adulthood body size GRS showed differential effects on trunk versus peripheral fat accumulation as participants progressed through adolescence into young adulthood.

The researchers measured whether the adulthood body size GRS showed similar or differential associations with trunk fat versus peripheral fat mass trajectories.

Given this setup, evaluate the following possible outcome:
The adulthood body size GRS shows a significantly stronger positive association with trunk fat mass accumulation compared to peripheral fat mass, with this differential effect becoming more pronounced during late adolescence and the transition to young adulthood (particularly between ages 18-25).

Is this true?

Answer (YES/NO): NO